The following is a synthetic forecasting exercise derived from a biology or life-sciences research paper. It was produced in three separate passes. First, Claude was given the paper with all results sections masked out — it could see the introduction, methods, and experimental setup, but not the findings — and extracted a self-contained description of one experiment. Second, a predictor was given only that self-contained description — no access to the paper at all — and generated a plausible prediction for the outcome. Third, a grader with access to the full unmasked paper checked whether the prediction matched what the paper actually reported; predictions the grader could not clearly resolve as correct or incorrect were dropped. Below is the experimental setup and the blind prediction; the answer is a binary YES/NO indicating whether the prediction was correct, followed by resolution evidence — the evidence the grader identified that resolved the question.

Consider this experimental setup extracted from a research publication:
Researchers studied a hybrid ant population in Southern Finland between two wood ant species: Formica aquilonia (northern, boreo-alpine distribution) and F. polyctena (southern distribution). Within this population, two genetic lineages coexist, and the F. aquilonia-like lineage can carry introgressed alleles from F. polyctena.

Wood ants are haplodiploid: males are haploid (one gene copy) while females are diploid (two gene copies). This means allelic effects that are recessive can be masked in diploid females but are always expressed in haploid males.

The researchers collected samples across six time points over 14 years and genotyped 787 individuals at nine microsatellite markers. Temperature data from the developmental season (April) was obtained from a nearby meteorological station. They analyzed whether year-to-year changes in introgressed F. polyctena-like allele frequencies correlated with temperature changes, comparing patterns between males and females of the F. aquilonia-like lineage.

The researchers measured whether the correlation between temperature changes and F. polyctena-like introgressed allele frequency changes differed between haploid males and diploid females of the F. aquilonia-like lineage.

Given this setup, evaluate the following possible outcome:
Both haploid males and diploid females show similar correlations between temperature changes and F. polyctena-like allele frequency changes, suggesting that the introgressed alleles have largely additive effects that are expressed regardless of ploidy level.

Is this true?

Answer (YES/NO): NO